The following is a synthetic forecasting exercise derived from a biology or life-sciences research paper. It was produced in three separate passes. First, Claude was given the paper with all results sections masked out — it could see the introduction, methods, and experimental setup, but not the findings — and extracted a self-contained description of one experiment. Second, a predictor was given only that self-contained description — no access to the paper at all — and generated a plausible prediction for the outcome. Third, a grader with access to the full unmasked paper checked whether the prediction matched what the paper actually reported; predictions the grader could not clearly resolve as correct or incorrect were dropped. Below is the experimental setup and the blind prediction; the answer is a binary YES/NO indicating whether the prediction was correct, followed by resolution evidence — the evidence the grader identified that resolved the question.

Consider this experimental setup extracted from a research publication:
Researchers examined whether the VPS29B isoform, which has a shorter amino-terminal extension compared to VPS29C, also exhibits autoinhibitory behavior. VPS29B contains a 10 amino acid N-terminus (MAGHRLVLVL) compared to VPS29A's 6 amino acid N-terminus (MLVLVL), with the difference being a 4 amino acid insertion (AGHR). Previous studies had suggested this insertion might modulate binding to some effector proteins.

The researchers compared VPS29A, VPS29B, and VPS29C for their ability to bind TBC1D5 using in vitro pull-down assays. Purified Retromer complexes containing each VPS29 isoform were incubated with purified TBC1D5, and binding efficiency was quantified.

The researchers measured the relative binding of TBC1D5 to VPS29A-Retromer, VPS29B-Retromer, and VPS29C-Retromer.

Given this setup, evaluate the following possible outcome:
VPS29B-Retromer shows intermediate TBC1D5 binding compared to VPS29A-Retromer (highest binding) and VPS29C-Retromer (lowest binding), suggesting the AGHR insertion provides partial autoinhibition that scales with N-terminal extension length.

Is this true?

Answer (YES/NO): NO